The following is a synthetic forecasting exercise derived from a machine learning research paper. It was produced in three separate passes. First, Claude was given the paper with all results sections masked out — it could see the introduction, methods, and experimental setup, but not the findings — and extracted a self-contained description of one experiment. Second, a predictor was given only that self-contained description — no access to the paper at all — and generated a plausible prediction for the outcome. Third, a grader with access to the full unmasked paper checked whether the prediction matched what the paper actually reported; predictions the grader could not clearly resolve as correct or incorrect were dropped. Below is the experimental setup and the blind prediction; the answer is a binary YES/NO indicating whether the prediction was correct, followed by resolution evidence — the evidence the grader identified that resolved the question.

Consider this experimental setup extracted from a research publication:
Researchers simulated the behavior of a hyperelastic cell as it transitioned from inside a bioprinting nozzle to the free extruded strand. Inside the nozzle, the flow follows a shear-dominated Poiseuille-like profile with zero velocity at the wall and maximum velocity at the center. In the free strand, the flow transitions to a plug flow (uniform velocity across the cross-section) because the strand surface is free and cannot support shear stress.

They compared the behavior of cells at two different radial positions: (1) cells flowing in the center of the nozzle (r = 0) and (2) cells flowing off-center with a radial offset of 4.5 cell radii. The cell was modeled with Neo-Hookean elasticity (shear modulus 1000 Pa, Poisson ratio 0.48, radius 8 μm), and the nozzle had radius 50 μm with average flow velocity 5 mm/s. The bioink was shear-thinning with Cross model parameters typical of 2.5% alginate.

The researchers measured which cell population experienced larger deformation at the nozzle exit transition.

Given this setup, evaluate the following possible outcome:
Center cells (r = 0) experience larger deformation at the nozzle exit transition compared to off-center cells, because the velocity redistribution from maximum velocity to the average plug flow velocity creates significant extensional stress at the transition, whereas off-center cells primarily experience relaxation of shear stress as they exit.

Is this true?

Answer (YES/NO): YES